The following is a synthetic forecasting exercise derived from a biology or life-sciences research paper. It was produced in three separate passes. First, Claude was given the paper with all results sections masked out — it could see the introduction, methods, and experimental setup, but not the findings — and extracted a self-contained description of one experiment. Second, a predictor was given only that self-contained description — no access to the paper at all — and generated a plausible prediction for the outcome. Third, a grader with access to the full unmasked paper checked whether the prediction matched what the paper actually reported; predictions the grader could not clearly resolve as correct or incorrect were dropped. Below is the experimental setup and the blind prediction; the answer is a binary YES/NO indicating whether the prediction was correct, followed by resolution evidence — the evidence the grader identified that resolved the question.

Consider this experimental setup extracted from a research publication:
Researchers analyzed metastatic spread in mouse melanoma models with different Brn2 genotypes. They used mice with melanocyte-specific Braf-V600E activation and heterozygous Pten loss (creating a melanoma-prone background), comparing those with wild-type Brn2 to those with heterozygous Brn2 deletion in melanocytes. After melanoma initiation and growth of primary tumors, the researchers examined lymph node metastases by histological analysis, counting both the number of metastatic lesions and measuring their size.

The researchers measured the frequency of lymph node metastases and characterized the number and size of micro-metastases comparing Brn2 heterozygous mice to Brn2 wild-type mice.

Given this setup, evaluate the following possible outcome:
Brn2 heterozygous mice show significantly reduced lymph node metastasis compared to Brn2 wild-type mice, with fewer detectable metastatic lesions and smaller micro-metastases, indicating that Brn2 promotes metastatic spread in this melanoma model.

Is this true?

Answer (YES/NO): NO